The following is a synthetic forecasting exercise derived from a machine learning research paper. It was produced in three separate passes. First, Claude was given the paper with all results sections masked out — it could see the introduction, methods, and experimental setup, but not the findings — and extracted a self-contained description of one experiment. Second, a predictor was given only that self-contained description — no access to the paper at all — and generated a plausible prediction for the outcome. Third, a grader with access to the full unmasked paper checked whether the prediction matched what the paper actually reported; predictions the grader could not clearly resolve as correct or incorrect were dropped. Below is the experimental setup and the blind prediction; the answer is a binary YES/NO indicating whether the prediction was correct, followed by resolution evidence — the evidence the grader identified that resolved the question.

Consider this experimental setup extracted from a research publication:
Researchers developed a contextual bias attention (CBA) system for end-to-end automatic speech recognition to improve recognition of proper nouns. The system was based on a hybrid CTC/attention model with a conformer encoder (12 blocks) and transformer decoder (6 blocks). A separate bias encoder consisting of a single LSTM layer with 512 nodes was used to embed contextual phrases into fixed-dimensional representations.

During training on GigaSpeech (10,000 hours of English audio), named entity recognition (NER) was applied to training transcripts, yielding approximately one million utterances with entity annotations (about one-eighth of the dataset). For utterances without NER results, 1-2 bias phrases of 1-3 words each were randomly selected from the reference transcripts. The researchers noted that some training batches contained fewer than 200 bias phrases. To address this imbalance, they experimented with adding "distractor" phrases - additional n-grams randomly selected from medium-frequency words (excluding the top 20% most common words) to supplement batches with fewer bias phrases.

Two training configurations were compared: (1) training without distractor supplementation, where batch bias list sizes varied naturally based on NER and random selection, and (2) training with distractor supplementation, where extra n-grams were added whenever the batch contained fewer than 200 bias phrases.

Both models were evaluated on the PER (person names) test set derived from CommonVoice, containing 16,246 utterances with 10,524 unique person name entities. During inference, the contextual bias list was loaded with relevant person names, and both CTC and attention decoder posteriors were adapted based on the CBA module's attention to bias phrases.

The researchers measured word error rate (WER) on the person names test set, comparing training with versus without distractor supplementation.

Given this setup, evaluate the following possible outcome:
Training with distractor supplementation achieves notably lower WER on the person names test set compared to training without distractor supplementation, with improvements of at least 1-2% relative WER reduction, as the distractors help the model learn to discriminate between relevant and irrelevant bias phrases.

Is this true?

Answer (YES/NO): YES